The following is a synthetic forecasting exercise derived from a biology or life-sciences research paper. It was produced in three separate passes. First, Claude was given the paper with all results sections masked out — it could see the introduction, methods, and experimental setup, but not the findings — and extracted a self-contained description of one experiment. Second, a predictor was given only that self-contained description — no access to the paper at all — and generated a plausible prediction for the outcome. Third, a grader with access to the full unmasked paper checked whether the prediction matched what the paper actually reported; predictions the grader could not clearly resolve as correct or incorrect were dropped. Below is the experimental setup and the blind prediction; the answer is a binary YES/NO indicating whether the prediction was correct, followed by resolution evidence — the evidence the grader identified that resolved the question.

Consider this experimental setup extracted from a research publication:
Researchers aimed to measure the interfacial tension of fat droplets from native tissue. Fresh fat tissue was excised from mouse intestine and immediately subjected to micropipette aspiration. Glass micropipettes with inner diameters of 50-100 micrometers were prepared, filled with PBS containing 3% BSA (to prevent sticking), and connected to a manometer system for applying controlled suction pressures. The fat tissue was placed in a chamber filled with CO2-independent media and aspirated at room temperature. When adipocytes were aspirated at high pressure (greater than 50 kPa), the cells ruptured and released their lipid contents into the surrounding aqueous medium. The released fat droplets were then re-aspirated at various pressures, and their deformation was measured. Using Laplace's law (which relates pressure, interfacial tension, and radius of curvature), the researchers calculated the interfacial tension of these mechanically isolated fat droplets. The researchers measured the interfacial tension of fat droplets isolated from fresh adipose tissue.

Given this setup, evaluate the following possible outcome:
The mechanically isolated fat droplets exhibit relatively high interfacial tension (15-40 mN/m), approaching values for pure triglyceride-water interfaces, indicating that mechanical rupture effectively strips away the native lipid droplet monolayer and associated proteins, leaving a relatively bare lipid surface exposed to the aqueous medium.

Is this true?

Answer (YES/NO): YES